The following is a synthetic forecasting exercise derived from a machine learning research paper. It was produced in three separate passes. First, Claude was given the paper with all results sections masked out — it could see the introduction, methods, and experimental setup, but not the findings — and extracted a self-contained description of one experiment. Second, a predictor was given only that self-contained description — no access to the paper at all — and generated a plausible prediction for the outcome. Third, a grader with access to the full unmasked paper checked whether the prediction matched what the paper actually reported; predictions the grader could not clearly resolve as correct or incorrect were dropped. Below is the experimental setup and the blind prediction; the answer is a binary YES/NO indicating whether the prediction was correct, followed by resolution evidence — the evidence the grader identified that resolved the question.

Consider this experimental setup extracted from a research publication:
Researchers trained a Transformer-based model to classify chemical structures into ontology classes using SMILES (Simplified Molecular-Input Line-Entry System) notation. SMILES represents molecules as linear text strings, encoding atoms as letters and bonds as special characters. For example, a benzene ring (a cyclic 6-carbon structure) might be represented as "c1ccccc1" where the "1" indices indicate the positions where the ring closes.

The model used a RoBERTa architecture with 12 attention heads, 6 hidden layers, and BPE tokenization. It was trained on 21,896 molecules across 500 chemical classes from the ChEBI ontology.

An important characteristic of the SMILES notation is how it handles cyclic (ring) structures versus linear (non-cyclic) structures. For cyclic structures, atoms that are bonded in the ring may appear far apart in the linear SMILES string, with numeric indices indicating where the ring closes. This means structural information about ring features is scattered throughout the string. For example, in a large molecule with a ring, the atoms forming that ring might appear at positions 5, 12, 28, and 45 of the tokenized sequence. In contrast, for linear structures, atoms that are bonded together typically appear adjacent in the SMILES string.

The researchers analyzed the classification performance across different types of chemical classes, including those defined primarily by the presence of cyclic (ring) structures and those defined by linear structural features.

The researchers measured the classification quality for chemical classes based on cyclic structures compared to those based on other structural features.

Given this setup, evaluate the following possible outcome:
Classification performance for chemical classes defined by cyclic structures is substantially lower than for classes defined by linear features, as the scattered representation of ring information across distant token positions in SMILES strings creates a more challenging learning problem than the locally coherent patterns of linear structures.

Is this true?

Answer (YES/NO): YES